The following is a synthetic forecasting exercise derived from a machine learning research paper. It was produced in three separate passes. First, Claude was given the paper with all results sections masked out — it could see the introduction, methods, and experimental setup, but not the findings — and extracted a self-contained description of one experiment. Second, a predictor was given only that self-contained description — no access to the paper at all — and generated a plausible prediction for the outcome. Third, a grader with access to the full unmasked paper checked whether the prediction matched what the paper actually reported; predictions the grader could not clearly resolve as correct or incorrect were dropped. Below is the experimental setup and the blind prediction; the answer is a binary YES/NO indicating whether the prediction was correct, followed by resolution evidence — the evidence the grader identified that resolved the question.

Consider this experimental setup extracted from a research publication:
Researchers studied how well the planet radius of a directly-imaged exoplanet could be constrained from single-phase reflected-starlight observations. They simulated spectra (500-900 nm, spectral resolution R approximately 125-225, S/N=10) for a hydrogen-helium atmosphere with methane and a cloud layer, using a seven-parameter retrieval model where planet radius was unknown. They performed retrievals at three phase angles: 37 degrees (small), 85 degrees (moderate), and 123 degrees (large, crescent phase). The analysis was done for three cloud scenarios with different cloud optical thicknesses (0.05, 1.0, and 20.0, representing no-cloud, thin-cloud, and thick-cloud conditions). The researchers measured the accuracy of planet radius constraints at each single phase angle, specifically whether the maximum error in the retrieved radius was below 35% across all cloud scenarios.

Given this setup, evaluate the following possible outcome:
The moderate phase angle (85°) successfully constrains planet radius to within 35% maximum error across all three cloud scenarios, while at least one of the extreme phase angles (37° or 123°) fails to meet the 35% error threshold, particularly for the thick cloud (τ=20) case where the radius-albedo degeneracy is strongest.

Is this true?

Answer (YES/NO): NO